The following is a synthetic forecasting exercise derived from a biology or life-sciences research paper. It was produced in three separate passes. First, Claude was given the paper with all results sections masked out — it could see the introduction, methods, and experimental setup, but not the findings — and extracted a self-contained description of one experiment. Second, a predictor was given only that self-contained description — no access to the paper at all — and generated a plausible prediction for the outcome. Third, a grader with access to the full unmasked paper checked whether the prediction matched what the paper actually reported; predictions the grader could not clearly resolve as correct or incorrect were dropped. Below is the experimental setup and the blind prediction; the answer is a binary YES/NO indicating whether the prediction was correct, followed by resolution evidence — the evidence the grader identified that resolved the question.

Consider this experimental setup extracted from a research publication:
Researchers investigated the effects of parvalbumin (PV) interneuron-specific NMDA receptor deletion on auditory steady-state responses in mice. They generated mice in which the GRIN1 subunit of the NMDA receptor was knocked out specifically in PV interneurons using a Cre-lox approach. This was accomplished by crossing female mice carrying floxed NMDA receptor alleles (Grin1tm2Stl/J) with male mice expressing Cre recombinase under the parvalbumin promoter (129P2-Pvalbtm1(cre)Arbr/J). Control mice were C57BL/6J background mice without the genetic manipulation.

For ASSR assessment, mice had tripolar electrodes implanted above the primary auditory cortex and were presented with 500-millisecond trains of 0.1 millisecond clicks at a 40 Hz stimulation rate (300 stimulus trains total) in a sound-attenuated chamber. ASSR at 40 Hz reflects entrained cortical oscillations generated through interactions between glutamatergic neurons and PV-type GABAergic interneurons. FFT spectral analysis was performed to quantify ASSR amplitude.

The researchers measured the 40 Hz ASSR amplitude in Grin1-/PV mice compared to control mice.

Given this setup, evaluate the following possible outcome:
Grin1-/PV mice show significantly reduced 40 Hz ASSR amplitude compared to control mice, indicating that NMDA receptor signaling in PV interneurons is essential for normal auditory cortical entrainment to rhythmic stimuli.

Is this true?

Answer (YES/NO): NO